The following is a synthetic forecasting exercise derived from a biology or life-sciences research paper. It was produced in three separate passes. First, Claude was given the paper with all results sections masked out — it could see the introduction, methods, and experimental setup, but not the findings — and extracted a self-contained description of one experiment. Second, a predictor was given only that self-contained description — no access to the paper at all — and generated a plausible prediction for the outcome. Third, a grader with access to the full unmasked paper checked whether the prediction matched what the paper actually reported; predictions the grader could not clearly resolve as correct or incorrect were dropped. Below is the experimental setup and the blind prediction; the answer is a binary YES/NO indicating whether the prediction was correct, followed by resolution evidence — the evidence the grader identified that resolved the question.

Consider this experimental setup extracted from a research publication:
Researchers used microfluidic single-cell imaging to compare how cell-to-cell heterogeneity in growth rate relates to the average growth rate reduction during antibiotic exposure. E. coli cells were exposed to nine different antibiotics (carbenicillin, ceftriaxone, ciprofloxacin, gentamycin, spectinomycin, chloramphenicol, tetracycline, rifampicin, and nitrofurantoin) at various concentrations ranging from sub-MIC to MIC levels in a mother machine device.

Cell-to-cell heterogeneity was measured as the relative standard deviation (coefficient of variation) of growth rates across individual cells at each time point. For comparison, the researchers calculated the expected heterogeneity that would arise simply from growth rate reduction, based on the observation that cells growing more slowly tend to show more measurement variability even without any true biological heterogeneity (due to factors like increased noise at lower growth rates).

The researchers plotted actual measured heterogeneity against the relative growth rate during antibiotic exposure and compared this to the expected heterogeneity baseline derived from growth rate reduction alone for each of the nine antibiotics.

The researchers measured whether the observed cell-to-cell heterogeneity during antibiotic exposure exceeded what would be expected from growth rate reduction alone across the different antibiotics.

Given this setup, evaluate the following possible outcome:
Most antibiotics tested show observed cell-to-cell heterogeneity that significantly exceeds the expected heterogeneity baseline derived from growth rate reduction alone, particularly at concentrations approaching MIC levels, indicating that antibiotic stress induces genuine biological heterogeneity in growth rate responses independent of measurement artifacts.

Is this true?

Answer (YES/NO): NO